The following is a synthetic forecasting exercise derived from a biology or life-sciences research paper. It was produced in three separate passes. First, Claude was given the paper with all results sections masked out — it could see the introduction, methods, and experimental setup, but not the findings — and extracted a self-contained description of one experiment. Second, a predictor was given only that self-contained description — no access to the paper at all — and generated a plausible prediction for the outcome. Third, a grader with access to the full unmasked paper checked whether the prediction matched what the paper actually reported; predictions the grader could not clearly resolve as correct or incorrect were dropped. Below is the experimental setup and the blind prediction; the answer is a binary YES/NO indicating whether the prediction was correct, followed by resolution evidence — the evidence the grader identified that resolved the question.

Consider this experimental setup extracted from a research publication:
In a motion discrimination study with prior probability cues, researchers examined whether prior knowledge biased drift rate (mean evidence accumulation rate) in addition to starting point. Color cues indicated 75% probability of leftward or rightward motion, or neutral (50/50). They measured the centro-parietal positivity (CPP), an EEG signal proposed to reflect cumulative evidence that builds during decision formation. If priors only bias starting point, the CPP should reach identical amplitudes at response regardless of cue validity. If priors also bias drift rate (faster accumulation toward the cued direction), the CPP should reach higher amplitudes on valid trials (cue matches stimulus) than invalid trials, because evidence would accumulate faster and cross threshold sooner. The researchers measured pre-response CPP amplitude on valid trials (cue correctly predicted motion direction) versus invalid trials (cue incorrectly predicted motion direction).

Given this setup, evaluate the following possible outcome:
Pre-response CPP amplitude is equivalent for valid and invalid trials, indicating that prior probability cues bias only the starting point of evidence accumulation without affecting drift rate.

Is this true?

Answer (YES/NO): NO